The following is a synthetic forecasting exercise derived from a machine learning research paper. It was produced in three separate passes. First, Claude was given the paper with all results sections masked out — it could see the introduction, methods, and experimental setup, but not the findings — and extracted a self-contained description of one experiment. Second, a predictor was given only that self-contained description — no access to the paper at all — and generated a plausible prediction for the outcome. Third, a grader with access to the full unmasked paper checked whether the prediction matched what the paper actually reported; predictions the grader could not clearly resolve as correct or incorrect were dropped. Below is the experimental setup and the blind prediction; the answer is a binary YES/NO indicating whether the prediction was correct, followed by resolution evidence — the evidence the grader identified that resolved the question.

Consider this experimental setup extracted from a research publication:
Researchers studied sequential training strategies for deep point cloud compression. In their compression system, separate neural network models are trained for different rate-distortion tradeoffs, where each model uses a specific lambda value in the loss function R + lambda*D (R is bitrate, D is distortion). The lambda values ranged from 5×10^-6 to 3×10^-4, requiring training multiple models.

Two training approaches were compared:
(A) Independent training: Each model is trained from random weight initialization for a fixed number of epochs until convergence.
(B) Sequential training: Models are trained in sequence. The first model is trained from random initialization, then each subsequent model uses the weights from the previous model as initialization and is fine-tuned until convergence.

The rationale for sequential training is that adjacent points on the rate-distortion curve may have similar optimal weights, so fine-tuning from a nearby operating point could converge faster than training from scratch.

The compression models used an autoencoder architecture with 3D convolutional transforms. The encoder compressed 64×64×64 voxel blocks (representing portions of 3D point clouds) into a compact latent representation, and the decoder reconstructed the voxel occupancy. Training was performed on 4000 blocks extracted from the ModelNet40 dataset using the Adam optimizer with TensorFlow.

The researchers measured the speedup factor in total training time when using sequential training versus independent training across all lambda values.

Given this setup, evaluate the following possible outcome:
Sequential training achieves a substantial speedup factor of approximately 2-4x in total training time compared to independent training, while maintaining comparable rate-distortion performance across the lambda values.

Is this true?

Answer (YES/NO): NO